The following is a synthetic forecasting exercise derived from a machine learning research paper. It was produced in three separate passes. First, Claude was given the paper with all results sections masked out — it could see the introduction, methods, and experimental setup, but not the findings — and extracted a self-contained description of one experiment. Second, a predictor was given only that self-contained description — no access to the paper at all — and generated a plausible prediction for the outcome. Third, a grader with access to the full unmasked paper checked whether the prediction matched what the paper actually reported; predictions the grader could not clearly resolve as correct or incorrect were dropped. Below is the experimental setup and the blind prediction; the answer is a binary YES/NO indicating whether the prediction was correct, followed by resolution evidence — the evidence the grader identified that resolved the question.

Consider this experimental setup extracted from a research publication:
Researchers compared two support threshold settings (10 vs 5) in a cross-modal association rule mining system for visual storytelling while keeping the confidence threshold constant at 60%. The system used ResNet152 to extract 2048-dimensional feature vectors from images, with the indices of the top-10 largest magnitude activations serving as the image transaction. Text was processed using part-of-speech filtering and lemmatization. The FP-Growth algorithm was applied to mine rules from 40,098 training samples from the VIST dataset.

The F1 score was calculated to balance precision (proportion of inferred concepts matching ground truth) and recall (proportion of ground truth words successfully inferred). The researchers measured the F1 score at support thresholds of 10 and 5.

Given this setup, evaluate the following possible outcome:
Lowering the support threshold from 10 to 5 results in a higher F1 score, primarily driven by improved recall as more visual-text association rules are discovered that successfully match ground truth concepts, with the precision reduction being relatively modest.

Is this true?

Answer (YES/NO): NO